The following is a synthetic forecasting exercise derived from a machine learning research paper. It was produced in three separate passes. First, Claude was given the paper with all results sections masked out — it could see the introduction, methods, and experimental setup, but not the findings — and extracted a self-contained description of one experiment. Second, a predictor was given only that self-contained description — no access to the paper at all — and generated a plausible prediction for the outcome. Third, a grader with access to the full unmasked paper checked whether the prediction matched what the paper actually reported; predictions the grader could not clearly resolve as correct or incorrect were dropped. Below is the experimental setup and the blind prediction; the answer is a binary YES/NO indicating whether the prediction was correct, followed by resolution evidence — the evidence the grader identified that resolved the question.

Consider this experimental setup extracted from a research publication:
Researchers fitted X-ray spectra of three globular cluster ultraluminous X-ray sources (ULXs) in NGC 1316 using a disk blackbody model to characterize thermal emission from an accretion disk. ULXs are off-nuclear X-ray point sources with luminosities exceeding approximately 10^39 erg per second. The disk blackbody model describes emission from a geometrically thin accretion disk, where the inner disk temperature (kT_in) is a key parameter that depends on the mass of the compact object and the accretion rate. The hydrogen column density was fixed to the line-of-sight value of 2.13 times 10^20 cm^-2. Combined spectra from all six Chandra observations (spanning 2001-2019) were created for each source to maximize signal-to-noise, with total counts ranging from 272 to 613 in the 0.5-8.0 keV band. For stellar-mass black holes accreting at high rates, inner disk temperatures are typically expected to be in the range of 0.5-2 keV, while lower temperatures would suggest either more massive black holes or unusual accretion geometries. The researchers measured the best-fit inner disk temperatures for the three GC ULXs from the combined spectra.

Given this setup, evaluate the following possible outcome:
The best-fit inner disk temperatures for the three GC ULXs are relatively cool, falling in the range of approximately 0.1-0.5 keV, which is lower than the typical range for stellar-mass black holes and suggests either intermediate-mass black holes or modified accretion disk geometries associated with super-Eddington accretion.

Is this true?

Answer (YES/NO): NO